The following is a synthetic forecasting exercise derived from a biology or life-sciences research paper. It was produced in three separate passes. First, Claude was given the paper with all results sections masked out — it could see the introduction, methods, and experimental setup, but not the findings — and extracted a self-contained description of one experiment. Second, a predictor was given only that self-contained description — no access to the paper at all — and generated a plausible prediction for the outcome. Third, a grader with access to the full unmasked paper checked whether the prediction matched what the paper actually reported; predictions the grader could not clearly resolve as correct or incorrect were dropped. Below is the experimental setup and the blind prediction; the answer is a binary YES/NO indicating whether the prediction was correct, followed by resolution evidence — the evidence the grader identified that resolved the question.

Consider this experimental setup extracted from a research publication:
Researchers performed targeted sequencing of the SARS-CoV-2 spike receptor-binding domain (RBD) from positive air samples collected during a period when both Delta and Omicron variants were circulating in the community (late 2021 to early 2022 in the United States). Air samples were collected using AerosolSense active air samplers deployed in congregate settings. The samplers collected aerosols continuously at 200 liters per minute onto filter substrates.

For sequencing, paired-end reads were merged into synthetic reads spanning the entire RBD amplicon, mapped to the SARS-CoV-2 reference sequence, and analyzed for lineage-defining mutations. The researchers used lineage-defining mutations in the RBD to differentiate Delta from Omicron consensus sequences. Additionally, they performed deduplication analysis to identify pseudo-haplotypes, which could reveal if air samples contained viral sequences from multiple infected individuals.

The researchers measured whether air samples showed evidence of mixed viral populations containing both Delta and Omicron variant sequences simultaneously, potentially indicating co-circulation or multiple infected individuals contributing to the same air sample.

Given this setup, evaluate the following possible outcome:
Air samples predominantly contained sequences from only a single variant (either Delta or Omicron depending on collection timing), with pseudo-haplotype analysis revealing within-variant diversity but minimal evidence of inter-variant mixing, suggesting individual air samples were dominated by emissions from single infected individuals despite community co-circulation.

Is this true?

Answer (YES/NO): NO